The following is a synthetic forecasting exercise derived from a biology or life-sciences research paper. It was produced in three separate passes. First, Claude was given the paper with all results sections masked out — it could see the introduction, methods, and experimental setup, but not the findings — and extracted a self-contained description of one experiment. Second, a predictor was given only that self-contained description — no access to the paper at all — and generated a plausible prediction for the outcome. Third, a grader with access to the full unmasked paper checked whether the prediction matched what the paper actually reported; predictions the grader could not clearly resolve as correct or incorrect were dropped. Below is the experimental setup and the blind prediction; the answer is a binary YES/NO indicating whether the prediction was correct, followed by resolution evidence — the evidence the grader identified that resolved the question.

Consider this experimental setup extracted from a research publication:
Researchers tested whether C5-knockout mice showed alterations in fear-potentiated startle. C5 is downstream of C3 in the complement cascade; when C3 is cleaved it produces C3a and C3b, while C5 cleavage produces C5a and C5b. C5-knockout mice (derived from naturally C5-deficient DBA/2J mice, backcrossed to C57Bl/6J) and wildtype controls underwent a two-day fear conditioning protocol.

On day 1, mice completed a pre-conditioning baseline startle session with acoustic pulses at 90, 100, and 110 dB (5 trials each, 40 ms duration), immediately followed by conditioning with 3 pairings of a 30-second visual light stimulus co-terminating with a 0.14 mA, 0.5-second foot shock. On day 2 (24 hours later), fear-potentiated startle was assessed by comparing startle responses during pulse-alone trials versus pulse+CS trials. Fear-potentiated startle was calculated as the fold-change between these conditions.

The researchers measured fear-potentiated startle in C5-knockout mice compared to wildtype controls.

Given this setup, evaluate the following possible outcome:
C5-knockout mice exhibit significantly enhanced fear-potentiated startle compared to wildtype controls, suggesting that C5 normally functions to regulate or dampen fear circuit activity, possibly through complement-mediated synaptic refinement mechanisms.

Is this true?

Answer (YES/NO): NO